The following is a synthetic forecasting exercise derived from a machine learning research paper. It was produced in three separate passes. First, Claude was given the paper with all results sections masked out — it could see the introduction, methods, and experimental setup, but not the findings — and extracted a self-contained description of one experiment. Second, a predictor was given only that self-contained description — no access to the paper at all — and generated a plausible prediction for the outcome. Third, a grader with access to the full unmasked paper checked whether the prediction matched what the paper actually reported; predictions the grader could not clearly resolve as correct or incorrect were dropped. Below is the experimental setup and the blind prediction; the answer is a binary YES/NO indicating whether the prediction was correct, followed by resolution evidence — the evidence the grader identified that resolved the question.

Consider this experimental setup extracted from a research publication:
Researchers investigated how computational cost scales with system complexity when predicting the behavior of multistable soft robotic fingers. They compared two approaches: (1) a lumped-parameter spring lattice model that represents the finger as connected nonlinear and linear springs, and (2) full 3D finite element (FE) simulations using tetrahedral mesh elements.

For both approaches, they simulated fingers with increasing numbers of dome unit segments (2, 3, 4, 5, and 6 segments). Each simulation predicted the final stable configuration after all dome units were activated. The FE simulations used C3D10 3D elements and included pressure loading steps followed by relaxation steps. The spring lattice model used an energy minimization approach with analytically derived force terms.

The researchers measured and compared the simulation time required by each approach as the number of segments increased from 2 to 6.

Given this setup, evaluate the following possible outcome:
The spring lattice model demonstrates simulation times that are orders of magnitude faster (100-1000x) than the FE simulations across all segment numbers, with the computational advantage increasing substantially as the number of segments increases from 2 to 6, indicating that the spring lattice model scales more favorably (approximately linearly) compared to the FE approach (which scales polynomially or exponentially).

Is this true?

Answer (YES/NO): NO